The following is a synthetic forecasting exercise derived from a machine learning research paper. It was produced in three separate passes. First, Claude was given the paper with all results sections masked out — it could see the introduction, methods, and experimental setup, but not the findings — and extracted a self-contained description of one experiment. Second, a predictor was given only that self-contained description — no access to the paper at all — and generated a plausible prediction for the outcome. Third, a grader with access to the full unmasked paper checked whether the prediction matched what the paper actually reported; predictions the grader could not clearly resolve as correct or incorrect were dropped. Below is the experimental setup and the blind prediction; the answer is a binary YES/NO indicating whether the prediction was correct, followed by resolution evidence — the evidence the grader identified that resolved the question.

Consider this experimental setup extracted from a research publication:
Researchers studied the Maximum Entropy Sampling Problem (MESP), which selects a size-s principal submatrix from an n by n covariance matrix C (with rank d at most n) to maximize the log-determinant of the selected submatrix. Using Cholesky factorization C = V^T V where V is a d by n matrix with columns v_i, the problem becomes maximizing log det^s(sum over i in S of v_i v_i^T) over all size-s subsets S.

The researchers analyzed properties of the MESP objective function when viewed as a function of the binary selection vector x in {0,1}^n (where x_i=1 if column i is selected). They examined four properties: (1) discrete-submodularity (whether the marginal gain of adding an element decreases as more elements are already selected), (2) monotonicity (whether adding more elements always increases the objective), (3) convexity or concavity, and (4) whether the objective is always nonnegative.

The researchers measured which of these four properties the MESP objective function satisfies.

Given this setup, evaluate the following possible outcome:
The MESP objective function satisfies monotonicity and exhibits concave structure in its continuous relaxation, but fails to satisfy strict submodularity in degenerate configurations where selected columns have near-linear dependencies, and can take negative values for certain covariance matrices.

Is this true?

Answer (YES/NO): NO